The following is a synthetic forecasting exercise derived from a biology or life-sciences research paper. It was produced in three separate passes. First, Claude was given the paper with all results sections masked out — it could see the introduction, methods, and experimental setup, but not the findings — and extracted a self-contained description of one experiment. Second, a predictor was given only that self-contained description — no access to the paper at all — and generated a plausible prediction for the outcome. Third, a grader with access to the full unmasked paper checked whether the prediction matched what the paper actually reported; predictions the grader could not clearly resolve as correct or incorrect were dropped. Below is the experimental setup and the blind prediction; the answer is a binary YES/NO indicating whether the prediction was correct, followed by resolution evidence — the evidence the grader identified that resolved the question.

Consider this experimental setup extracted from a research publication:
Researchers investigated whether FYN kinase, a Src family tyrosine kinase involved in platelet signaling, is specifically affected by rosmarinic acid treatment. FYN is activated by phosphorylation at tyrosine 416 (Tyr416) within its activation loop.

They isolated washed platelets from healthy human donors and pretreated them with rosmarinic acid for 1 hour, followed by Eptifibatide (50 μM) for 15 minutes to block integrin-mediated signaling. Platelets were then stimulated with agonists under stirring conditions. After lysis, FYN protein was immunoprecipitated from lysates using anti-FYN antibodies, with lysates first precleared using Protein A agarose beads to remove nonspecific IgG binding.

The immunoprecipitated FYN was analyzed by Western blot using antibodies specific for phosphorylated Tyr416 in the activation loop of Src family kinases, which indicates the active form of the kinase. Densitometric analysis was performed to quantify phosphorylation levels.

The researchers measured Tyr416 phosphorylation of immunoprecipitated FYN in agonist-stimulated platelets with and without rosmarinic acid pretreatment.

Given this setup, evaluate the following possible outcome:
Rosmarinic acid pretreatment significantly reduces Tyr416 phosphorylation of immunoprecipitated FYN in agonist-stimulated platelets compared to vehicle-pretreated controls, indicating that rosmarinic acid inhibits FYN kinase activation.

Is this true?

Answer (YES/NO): YES